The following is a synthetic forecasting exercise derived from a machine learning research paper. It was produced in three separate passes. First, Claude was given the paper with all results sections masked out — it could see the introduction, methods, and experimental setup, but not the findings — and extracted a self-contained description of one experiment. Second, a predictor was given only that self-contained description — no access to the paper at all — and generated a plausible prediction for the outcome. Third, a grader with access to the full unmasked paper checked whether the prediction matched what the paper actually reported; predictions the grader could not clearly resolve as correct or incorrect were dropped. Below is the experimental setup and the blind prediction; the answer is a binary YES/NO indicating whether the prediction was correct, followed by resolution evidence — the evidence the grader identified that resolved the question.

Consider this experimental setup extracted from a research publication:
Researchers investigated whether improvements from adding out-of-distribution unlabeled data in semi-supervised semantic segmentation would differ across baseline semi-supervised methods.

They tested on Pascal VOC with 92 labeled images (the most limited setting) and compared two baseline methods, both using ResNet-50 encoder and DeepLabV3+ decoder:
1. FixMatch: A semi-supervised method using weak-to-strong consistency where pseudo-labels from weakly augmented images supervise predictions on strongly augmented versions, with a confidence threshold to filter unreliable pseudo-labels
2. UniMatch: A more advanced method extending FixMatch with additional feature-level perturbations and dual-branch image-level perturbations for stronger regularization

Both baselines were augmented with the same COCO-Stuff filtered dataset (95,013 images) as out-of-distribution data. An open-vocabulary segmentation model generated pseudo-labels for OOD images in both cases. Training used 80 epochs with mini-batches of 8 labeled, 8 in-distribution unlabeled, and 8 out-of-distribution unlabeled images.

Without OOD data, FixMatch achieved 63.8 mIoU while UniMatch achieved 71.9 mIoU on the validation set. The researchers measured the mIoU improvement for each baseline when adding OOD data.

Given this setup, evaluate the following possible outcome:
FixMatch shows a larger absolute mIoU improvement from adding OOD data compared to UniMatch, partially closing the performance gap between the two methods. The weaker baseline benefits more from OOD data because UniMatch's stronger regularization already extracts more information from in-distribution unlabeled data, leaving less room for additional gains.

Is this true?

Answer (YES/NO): YES